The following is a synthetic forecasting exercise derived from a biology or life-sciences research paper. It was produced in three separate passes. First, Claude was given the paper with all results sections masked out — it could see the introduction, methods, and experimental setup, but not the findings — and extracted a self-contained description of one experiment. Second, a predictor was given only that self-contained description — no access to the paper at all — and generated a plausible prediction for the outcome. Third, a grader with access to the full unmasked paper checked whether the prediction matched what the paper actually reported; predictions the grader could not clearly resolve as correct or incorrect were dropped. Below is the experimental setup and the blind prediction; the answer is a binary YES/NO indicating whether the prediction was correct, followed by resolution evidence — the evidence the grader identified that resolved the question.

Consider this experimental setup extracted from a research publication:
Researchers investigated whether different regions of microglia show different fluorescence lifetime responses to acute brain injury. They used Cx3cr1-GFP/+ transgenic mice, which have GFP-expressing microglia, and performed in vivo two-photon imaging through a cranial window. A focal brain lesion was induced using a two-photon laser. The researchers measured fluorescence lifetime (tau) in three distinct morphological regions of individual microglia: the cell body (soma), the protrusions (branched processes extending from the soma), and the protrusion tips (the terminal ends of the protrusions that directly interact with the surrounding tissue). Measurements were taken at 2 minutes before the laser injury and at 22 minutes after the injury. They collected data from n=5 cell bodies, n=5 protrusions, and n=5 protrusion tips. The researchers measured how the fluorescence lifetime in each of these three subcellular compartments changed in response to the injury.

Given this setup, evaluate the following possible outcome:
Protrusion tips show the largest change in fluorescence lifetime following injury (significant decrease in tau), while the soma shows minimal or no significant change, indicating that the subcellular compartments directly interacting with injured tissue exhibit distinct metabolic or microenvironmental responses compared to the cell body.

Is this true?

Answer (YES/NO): NO